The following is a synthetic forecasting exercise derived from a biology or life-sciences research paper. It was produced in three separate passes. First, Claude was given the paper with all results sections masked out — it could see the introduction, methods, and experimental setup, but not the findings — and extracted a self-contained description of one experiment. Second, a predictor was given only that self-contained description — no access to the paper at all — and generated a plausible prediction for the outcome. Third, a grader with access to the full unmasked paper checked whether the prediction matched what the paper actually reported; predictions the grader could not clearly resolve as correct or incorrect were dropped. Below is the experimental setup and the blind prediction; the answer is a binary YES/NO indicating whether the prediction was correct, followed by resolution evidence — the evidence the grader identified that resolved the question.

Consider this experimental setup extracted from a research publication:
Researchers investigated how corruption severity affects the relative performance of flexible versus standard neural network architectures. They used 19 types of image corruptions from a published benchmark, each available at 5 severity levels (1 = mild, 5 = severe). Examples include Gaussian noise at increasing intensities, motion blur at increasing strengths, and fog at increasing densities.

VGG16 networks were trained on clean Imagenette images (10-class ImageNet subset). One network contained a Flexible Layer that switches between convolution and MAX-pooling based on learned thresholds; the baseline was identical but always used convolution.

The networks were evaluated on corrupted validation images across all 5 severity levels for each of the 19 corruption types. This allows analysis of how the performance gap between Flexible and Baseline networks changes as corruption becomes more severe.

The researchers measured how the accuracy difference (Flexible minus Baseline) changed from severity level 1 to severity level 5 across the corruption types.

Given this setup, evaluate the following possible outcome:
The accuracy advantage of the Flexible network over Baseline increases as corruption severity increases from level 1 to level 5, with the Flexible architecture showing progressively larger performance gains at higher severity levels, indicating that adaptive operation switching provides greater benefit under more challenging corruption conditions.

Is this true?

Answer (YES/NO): NO